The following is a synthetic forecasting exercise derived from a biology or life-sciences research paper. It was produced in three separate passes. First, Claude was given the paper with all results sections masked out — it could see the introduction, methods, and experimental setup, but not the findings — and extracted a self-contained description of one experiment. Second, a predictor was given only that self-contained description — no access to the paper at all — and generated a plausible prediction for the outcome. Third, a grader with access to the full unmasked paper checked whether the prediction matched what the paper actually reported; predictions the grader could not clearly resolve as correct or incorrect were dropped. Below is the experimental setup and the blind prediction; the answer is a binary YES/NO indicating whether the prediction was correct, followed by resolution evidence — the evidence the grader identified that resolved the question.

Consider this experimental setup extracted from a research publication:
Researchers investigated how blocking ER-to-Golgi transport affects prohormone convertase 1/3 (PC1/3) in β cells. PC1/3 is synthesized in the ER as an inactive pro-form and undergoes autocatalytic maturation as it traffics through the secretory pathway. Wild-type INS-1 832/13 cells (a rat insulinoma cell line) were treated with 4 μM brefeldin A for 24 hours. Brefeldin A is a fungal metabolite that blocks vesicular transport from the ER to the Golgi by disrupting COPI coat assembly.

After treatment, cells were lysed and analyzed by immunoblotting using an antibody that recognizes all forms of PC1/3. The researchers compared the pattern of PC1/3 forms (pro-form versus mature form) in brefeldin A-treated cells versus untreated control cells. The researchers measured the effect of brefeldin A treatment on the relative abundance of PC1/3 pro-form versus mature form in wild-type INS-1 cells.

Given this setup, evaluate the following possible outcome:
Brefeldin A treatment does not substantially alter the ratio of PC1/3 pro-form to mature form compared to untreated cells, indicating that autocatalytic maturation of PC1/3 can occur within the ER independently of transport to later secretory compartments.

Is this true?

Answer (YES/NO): NO